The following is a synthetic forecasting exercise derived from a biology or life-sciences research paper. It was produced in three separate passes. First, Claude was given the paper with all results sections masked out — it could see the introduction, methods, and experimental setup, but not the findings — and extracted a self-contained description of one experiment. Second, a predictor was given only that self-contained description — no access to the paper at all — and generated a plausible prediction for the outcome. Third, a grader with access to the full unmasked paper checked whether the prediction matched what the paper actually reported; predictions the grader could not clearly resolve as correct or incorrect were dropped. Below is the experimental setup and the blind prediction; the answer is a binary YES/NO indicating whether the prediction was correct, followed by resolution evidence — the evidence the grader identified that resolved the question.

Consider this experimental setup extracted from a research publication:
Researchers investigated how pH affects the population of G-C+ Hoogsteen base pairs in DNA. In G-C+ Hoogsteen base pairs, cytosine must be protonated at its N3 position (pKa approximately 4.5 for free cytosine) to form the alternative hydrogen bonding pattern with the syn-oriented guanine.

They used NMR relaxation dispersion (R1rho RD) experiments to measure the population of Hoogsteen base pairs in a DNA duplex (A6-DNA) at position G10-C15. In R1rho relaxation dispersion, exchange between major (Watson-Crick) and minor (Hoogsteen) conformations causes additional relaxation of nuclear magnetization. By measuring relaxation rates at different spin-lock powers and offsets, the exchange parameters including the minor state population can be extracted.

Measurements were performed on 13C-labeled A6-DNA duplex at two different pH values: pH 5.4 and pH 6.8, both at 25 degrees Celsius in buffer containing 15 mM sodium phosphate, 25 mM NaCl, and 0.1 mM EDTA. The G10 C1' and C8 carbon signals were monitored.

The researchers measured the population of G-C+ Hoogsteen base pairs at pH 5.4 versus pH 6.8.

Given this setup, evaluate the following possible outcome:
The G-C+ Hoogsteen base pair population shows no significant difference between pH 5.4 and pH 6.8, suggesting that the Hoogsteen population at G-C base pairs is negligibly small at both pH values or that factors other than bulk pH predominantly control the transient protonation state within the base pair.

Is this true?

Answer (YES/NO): NO